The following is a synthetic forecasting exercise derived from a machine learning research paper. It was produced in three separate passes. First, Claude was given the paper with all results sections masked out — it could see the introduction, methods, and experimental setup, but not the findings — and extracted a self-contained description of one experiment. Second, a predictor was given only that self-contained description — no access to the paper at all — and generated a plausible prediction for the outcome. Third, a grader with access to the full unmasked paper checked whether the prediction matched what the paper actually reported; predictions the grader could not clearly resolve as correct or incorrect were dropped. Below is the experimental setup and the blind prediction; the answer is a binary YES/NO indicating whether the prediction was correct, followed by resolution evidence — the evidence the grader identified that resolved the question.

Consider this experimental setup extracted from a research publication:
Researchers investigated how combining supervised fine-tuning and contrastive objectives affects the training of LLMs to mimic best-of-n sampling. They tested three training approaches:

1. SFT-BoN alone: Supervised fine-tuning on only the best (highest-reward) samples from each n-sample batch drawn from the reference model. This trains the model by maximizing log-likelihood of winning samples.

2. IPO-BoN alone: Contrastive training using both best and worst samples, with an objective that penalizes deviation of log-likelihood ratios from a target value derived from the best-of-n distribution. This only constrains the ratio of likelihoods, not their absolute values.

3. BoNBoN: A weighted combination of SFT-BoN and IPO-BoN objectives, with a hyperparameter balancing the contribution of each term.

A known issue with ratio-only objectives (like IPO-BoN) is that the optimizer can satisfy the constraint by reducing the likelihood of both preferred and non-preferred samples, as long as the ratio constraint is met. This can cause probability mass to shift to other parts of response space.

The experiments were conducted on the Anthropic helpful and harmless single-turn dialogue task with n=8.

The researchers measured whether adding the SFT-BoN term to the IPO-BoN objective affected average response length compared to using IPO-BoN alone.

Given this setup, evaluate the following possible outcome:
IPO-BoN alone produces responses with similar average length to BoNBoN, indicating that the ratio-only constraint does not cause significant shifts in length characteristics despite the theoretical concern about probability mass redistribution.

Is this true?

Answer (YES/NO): NO